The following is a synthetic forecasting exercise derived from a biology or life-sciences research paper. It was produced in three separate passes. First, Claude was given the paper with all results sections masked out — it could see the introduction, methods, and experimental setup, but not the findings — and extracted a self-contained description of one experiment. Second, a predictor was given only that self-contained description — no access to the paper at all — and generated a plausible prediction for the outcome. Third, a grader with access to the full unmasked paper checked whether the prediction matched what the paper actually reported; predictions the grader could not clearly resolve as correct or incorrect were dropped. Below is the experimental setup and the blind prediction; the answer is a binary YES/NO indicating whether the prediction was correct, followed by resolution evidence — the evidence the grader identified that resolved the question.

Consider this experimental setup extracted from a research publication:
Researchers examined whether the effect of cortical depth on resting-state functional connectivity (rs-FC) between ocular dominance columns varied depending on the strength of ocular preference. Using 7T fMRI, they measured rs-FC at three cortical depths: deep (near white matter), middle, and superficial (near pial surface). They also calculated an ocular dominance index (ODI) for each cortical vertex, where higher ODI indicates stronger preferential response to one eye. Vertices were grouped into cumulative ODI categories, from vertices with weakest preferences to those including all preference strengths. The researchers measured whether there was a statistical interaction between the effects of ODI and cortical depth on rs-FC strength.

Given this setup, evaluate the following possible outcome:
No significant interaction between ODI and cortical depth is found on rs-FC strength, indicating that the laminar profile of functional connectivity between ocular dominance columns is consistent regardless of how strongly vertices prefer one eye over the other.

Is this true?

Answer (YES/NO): NO